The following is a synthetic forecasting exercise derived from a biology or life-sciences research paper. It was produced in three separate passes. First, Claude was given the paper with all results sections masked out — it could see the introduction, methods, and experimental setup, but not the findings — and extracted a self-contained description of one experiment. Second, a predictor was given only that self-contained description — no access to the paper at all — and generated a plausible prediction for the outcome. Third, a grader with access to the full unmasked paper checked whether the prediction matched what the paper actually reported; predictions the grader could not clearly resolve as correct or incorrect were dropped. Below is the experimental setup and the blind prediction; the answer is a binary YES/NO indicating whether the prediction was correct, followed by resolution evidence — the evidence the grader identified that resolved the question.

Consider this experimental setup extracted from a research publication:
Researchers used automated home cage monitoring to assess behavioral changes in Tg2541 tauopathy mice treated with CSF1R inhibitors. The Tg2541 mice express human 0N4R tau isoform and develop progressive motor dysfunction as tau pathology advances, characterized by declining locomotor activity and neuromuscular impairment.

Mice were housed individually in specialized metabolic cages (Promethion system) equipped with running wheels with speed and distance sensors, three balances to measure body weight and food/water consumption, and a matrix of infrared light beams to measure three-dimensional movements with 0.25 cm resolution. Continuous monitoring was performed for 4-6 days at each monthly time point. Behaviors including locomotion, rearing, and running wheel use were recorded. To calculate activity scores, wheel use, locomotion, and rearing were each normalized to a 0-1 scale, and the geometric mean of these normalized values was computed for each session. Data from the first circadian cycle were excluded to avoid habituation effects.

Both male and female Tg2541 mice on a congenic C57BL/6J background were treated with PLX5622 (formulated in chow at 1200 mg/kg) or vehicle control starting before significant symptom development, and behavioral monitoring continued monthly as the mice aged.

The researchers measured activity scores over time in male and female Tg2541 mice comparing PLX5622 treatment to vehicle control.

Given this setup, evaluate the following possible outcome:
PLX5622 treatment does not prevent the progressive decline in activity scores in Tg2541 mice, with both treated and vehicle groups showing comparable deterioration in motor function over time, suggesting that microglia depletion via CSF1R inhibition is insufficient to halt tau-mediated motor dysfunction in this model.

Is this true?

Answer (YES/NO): NO